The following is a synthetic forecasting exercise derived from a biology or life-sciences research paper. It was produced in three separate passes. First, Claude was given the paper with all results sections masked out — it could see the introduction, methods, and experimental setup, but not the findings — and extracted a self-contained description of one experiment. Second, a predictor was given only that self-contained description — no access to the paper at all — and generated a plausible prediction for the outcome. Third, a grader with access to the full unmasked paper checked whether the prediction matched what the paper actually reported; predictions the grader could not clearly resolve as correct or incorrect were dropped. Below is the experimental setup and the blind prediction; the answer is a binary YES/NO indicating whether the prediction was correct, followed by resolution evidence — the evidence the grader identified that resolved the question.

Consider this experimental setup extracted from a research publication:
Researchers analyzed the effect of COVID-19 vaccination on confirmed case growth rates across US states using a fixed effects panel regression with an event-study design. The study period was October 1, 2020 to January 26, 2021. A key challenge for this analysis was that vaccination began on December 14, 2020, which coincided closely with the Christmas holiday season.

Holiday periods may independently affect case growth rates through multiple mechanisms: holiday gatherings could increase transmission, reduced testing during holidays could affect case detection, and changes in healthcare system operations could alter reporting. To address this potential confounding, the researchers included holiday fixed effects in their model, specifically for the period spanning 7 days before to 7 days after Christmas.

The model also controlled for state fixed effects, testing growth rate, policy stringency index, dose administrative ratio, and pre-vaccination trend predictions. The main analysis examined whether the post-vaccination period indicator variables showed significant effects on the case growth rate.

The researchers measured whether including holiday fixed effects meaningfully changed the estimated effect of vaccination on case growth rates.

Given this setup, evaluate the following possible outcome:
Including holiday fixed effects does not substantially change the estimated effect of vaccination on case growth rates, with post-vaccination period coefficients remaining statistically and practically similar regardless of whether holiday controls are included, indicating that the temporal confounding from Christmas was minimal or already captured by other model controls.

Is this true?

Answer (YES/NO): YES